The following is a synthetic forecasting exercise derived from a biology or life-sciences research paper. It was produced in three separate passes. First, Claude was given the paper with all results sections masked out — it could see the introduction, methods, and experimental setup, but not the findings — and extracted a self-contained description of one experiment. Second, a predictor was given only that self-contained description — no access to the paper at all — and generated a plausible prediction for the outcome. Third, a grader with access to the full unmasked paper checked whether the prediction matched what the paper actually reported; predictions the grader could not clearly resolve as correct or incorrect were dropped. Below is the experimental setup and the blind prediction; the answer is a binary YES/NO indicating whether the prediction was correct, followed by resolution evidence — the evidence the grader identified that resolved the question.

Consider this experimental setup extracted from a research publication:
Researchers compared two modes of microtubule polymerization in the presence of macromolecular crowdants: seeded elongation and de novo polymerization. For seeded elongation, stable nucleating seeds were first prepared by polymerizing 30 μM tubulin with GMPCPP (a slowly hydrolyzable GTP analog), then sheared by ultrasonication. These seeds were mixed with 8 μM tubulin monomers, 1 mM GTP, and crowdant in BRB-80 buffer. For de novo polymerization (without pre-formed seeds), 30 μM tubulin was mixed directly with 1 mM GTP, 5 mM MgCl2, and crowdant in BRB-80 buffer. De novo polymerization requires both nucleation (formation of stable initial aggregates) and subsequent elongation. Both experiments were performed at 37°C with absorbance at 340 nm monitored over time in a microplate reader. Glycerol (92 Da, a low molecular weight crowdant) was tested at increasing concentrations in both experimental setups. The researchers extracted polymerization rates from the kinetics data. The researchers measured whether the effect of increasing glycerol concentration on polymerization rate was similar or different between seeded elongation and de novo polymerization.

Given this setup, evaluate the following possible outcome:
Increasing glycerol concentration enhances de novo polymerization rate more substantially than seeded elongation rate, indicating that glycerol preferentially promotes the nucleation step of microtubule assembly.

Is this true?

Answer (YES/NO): NO